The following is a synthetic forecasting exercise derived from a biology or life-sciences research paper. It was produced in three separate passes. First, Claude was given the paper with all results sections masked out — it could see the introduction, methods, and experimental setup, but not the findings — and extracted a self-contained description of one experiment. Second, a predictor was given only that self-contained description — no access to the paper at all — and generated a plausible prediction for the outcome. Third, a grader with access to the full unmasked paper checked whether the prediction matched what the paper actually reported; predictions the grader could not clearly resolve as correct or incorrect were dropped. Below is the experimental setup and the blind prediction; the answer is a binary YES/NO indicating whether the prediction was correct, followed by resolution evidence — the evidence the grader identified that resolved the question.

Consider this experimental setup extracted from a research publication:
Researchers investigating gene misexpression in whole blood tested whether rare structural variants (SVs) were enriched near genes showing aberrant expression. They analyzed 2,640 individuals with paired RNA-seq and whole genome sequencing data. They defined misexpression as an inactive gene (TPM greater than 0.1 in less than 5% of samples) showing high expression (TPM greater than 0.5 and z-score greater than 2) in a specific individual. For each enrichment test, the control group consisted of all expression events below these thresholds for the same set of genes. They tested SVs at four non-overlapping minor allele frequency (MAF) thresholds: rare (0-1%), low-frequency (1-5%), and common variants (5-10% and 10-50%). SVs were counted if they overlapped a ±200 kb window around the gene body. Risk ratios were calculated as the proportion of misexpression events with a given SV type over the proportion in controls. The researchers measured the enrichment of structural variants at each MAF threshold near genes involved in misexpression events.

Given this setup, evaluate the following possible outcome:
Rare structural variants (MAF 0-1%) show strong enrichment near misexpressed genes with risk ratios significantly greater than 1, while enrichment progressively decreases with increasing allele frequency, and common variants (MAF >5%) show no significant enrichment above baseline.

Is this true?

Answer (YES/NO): YES